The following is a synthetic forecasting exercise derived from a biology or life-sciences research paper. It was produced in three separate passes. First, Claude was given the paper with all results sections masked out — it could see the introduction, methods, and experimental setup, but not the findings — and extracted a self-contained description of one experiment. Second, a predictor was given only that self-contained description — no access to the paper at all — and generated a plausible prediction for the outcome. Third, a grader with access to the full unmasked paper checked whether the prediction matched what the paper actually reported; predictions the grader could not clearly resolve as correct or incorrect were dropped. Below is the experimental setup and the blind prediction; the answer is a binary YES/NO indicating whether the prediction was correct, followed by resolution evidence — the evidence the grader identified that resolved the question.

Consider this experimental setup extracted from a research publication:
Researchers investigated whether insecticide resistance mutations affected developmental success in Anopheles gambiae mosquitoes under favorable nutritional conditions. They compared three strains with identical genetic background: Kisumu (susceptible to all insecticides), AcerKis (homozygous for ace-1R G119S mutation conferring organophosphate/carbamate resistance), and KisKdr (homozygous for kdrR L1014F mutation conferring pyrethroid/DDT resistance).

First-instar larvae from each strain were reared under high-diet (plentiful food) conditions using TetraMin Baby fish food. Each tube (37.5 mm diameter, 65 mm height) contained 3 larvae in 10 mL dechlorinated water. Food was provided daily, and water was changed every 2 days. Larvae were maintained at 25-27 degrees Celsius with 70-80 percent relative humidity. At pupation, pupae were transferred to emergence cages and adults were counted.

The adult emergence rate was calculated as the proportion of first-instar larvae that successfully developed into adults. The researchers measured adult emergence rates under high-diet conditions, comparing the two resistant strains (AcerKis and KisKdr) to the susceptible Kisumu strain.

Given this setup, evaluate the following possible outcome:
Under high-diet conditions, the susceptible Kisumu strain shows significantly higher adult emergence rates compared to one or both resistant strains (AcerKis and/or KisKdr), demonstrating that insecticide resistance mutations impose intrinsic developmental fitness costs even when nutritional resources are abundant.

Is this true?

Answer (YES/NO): NO